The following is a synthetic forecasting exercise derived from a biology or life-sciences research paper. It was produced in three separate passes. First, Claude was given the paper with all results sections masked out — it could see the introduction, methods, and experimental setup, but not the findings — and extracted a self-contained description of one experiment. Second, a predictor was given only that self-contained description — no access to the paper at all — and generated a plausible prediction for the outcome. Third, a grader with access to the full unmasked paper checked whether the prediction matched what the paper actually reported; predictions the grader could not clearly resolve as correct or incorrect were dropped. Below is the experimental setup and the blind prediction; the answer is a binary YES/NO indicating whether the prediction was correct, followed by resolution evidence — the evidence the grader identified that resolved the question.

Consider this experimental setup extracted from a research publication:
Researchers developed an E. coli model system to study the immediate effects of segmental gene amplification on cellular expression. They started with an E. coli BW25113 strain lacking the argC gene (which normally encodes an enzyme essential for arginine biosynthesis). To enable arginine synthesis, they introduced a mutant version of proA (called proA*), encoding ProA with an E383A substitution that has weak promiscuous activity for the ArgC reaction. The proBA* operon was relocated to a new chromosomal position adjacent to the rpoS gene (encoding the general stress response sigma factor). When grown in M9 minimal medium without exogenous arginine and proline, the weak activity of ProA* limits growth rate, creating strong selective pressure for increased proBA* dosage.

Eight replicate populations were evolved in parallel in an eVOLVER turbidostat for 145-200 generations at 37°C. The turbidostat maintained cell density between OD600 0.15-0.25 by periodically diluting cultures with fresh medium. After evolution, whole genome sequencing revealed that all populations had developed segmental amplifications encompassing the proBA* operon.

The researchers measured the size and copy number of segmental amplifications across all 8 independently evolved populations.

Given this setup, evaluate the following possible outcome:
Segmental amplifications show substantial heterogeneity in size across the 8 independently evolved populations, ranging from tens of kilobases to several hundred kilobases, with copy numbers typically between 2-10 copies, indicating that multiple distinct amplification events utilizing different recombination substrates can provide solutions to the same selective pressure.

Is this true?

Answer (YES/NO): NO